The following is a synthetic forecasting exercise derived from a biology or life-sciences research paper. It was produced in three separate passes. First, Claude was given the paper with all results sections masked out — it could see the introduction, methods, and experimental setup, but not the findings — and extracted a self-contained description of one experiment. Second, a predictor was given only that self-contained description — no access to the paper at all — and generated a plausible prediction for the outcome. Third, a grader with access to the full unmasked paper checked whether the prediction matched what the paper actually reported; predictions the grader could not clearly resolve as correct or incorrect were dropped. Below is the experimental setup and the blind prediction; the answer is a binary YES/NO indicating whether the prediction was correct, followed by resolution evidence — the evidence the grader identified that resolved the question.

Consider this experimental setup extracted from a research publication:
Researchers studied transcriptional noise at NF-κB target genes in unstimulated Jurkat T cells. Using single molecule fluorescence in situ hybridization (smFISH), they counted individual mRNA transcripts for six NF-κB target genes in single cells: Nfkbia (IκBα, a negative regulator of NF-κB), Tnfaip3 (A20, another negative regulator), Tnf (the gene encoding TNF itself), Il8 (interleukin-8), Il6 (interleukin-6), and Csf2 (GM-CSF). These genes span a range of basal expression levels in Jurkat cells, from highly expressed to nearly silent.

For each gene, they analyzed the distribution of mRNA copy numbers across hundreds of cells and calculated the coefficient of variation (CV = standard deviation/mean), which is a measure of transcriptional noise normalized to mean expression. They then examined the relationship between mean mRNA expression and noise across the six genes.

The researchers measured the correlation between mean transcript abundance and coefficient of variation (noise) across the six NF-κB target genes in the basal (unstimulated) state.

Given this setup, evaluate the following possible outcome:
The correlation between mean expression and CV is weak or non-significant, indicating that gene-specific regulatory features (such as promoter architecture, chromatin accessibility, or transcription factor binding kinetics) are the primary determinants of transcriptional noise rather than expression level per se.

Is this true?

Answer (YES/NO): NO